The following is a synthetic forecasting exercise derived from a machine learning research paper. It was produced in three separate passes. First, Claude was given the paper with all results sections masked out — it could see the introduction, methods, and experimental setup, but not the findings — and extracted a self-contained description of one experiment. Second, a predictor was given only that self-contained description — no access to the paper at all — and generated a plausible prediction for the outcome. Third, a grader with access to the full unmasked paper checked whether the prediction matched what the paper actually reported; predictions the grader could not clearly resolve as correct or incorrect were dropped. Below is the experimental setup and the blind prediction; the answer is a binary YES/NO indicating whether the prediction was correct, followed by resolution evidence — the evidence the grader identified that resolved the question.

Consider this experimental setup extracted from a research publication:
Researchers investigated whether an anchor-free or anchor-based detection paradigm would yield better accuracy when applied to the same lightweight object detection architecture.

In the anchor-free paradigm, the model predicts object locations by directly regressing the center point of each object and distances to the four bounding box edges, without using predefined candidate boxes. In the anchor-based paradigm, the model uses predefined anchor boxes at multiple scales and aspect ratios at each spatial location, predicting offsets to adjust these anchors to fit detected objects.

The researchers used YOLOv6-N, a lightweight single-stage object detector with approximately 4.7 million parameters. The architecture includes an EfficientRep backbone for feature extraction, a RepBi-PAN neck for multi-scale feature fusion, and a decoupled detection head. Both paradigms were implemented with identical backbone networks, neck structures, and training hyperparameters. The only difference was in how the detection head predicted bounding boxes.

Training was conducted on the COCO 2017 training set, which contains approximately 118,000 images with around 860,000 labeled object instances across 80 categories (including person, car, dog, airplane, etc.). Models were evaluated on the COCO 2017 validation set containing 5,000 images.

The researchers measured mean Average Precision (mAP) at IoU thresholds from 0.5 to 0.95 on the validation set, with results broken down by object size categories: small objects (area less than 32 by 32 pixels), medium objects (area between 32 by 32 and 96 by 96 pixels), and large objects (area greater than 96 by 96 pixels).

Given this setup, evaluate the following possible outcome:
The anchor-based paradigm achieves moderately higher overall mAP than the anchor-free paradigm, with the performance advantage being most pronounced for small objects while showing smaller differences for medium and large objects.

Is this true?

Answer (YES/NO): NO